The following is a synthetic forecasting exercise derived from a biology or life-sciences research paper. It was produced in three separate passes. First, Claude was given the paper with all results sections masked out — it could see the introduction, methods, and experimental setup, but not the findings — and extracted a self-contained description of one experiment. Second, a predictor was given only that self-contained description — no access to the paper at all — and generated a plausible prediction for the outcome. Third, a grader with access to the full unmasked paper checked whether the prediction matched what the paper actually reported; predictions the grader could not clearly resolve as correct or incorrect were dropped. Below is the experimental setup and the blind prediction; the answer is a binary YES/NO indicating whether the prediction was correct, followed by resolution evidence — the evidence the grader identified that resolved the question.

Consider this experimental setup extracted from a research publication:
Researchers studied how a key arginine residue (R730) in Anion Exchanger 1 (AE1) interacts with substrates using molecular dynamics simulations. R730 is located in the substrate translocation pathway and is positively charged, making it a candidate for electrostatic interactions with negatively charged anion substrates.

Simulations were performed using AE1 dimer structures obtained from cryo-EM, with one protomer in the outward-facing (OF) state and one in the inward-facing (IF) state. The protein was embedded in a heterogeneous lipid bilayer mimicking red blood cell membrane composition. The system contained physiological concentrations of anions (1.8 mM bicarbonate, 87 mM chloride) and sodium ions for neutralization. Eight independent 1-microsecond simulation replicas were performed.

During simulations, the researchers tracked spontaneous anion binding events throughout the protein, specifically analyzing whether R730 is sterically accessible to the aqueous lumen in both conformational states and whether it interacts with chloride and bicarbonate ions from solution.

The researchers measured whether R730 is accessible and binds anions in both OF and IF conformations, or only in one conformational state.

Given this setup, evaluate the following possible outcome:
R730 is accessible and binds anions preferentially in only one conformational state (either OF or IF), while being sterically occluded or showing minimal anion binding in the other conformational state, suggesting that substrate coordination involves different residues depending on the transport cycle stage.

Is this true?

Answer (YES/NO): NO